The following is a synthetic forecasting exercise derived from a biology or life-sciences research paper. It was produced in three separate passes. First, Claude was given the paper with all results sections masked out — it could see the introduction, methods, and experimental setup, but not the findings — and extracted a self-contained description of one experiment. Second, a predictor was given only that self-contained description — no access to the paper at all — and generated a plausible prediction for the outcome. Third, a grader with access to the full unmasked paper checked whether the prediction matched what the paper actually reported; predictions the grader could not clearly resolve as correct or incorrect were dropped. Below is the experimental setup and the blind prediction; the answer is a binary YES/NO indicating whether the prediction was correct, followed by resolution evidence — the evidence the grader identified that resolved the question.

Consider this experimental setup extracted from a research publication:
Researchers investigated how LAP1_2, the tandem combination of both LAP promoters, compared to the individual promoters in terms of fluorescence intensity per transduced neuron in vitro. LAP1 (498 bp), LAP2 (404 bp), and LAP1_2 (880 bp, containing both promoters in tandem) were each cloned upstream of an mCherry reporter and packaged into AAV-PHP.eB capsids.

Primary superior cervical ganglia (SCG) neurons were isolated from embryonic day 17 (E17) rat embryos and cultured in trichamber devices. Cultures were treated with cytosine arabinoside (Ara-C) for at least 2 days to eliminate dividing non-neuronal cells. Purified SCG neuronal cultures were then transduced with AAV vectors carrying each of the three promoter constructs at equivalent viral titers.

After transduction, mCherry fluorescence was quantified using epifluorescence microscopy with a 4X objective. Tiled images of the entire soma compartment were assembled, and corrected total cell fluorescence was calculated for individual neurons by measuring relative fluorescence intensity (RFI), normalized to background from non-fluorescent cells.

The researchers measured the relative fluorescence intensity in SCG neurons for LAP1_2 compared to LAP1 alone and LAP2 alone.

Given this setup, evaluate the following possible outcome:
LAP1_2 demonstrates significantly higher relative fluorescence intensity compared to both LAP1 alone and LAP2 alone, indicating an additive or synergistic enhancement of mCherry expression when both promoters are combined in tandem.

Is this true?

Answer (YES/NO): NO